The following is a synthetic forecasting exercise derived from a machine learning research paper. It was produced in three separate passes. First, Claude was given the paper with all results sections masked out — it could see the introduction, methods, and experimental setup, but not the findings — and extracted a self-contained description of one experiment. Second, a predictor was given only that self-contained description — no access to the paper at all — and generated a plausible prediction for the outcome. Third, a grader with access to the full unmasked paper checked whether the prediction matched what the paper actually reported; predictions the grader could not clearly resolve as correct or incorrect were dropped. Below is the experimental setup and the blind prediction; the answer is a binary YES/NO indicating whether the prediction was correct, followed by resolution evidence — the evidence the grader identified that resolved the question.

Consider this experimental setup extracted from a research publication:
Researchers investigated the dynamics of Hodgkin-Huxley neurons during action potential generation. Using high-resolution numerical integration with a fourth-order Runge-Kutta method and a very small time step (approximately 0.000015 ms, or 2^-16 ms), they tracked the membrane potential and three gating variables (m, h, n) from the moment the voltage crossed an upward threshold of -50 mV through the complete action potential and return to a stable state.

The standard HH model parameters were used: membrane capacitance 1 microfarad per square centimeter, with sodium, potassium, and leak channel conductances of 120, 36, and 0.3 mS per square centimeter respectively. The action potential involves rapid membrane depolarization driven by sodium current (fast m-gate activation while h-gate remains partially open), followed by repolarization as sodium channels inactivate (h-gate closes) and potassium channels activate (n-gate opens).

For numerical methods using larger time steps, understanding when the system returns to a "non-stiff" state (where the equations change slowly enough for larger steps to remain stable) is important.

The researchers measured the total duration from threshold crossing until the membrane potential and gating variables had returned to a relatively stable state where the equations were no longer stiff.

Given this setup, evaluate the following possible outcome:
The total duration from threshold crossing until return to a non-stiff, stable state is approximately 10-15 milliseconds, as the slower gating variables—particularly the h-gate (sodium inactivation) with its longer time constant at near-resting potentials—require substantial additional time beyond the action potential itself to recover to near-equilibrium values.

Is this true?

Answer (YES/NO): NO